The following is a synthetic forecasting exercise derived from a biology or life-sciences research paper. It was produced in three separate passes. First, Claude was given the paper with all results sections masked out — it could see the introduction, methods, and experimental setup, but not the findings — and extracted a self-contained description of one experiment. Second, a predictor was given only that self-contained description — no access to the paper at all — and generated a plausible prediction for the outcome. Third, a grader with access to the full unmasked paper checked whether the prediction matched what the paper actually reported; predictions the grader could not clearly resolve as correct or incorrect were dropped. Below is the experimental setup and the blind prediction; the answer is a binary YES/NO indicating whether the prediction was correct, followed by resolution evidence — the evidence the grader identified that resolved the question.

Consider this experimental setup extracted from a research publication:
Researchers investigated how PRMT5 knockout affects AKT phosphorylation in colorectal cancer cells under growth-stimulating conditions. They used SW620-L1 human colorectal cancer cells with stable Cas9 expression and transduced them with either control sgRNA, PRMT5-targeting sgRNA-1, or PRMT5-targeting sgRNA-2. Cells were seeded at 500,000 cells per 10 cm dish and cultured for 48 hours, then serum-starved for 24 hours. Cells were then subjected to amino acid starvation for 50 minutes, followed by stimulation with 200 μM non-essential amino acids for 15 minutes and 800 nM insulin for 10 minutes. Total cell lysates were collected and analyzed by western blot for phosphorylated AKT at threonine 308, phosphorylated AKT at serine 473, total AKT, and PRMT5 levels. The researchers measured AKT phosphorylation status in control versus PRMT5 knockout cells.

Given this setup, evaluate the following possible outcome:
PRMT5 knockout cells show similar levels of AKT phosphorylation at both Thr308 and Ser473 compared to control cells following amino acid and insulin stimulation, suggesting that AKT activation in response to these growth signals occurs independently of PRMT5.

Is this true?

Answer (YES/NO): NO